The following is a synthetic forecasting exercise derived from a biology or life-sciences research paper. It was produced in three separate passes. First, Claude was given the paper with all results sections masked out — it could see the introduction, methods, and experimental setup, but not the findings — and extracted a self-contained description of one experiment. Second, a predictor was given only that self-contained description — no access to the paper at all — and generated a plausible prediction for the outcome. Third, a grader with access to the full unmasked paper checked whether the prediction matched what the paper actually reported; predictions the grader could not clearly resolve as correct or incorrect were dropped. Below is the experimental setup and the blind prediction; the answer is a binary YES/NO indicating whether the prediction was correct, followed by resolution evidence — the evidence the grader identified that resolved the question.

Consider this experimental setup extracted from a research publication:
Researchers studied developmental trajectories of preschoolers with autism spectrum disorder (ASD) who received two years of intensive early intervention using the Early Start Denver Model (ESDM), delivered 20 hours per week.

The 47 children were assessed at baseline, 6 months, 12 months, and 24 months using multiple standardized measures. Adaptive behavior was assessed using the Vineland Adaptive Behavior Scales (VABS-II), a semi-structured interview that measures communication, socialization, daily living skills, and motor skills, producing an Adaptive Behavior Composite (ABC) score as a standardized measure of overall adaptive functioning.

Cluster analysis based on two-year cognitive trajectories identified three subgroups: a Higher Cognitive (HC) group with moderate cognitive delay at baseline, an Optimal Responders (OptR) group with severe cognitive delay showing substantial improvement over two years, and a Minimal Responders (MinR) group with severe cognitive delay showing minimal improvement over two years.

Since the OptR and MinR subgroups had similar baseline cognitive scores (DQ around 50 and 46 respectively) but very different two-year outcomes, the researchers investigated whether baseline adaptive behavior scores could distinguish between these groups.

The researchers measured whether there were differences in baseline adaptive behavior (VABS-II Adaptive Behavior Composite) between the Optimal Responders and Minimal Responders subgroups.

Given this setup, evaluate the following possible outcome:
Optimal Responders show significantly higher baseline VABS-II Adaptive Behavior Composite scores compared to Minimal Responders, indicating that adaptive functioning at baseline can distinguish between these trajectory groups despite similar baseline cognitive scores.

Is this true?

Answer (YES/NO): NO